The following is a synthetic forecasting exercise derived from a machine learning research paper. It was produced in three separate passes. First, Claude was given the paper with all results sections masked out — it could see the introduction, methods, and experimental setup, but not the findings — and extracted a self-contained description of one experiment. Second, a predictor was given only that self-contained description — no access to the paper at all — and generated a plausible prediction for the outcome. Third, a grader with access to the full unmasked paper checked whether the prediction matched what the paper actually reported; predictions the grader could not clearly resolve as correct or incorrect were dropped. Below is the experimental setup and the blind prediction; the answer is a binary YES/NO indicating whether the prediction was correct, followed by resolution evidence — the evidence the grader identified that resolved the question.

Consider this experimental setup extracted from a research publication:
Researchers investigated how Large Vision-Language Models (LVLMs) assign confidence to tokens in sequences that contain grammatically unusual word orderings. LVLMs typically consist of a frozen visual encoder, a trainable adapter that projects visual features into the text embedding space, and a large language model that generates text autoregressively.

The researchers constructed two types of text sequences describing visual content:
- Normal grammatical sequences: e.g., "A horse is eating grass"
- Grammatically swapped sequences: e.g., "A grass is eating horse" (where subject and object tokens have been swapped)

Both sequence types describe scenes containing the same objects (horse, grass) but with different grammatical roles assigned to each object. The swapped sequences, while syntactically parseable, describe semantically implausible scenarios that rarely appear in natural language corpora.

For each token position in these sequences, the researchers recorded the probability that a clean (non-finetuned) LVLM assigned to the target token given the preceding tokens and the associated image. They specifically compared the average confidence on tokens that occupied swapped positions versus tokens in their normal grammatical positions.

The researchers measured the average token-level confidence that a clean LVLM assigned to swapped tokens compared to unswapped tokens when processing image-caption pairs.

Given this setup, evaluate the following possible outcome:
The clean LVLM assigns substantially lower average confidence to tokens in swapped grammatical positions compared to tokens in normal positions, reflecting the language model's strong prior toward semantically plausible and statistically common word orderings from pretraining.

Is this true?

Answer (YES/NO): YES